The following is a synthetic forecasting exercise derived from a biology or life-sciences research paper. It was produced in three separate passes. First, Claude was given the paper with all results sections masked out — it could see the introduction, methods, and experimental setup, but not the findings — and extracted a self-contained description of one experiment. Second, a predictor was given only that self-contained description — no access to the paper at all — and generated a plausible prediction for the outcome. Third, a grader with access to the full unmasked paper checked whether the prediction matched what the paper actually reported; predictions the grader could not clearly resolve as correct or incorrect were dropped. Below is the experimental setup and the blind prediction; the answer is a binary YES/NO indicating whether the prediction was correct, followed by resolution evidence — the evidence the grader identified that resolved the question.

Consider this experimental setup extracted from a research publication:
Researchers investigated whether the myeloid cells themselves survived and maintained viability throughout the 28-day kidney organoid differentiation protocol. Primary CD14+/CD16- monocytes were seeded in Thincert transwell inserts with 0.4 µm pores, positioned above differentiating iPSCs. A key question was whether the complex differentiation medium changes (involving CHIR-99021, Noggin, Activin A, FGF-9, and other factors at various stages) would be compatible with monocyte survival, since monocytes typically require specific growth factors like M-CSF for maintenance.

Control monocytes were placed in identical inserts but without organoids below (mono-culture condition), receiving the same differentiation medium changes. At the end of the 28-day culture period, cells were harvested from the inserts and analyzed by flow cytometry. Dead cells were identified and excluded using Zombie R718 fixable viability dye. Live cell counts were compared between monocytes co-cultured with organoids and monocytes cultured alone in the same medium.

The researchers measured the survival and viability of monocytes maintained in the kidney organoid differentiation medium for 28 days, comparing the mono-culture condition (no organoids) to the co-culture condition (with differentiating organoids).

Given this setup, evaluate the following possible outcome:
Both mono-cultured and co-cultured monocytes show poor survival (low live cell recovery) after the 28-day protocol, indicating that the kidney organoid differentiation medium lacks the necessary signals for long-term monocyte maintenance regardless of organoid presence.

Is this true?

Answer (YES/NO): YES